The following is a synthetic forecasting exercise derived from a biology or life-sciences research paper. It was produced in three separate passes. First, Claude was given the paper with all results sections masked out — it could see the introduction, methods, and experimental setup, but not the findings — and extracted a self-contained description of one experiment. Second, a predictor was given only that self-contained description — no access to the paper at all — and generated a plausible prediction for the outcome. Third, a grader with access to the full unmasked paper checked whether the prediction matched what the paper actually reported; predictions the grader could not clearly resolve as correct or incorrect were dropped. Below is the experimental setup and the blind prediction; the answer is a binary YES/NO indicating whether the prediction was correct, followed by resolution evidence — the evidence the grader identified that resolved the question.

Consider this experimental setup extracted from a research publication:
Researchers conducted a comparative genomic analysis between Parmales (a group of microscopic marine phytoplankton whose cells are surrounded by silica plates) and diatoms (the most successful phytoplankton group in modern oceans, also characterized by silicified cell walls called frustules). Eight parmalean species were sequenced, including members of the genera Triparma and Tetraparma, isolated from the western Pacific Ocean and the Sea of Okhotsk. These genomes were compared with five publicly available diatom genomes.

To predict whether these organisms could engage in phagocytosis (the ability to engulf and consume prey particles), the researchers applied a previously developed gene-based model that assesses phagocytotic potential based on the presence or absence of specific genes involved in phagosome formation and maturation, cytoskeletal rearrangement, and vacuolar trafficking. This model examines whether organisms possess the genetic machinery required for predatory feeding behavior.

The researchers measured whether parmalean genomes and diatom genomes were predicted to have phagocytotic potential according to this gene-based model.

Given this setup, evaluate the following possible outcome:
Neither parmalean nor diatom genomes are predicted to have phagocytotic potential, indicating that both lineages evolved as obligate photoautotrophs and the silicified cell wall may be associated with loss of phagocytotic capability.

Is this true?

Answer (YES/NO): NO